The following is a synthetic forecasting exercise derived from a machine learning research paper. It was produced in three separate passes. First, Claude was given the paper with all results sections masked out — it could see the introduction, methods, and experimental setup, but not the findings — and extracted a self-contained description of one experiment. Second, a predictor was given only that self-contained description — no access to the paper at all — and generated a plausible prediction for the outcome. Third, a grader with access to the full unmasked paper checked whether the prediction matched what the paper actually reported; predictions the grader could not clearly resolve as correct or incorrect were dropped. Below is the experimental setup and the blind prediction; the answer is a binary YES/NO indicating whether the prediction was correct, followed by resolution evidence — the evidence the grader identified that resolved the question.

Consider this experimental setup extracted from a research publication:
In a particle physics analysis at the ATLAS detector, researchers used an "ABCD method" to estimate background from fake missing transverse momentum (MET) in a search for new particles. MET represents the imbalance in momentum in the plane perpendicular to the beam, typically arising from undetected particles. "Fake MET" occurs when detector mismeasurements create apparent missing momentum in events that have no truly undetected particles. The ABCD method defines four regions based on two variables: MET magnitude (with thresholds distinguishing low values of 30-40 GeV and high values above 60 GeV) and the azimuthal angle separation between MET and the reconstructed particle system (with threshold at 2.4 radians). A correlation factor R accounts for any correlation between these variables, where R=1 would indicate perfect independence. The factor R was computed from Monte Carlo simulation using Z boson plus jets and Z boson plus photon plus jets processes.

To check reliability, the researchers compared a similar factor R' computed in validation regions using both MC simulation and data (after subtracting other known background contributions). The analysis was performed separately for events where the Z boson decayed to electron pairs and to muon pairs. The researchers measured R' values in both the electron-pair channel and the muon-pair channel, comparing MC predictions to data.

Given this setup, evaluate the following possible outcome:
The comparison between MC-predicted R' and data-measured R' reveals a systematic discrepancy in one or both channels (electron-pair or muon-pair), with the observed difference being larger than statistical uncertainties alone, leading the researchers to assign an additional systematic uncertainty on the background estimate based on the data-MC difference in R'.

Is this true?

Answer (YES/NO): NO